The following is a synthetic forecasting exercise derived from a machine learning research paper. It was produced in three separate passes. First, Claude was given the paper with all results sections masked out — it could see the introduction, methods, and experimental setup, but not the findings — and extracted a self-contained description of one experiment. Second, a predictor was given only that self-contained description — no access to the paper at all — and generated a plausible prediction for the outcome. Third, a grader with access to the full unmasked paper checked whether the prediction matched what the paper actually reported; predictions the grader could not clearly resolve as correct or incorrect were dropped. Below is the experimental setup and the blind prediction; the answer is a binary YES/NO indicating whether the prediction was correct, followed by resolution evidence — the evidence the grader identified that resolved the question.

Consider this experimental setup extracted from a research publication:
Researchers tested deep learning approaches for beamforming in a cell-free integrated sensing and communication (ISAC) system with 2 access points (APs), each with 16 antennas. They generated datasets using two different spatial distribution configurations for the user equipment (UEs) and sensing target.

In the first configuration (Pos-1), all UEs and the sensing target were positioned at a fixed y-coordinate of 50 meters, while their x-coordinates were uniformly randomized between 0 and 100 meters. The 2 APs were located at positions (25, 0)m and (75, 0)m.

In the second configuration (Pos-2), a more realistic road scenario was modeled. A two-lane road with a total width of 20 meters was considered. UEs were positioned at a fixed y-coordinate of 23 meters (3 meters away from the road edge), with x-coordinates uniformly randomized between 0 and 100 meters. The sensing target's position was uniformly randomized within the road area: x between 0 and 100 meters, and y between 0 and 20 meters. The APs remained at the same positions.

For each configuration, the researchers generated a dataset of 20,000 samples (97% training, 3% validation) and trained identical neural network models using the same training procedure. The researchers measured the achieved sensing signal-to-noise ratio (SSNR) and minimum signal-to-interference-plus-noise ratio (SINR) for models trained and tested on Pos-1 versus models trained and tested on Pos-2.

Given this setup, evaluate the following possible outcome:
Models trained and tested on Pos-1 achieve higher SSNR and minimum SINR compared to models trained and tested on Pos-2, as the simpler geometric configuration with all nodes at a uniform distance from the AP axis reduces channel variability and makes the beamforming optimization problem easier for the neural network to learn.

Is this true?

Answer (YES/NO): NO